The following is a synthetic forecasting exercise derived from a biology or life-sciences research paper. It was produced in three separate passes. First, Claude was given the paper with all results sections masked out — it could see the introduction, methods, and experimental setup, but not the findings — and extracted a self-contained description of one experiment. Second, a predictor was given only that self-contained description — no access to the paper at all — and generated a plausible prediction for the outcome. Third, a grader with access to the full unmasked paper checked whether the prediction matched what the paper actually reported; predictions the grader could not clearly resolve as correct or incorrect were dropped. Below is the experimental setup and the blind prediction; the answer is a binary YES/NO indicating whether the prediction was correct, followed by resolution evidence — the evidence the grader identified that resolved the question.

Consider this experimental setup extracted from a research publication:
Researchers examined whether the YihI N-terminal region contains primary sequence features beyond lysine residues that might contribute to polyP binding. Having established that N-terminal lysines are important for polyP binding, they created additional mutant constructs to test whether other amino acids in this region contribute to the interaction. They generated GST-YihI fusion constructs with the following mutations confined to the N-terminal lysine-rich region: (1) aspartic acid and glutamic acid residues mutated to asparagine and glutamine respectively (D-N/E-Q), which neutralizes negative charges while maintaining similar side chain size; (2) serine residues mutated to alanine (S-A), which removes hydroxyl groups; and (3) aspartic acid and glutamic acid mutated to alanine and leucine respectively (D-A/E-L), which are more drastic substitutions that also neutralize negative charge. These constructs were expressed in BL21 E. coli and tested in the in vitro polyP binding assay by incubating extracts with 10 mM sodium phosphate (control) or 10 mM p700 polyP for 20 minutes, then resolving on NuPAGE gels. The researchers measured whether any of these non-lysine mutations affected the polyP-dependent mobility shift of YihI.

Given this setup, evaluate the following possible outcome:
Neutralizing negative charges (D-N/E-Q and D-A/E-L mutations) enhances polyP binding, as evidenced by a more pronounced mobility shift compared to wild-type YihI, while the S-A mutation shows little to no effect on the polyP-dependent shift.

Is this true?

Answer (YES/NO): NO